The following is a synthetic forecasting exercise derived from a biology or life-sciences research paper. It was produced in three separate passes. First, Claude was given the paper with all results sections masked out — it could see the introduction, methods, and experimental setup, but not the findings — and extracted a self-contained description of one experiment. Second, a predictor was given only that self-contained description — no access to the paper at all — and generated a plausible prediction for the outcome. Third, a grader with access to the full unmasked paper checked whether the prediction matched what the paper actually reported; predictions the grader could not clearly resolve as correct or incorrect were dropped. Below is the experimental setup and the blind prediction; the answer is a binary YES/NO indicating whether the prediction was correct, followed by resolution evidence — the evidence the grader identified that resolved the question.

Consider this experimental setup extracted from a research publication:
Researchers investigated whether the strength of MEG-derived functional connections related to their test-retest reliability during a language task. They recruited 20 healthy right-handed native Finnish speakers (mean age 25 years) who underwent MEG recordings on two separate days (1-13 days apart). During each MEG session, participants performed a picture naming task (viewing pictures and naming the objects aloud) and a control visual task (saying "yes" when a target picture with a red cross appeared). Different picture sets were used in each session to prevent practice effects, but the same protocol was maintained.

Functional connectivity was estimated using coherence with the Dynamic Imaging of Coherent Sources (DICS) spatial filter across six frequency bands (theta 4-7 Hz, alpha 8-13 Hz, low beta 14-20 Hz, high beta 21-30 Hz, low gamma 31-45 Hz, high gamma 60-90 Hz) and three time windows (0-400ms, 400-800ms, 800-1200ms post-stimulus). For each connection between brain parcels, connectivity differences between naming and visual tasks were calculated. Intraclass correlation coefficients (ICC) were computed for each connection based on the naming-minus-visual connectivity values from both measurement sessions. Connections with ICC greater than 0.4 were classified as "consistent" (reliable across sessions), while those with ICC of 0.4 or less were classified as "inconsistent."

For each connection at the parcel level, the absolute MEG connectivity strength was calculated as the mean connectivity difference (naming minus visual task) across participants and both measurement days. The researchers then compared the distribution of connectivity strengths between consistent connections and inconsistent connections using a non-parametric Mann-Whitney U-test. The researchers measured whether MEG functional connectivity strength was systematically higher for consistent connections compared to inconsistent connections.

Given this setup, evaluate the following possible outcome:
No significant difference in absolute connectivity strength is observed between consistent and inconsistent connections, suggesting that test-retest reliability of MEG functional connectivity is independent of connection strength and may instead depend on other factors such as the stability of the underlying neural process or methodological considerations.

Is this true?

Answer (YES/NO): NO